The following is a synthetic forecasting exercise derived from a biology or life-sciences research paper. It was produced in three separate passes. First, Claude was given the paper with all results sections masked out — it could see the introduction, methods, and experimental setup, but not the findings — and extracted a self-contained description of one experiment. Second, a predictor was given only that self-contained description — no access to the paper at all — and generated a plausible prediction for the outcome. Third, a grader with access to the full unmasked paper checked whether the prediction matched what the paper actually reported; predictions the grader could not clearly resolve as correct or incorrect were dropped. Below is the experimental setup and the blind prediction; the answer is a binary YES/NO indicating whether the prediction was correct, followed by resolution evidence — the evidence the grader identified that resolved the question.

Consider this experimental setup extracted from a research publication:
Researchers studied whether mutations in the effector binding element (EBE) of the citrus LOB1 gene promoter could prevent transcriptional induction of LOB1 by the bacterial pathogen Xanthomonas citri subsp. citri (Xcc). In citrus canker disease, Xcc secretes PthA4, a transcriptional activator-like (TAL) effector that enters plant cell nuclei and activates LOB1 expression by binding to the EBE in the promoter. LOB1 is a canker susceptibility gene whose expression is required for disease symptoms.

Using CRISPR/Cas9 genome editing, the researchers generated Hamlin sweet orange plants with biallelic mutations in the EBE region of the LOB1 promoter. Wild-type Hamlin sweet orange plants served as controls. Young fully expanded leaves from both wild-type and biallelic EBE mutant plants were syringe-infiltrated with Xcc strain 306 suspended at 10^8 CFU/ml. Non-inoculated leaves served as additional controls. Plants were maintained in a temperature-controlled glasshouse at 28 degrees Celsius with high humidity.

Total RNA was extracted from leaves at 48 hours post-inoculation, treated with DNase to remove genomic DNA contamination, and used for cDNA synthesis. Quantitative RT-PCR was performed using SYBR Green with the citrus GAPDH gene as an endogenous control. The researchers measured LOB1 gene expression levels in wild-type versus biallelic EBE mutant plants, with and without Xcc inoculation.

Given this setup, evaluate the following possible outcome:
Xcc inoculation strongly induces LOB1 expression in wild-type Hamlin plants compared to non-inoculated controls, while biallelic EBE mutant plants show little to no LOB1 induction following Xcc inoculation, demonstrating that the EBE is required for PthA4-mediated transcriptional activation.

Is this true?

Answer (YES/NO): YES